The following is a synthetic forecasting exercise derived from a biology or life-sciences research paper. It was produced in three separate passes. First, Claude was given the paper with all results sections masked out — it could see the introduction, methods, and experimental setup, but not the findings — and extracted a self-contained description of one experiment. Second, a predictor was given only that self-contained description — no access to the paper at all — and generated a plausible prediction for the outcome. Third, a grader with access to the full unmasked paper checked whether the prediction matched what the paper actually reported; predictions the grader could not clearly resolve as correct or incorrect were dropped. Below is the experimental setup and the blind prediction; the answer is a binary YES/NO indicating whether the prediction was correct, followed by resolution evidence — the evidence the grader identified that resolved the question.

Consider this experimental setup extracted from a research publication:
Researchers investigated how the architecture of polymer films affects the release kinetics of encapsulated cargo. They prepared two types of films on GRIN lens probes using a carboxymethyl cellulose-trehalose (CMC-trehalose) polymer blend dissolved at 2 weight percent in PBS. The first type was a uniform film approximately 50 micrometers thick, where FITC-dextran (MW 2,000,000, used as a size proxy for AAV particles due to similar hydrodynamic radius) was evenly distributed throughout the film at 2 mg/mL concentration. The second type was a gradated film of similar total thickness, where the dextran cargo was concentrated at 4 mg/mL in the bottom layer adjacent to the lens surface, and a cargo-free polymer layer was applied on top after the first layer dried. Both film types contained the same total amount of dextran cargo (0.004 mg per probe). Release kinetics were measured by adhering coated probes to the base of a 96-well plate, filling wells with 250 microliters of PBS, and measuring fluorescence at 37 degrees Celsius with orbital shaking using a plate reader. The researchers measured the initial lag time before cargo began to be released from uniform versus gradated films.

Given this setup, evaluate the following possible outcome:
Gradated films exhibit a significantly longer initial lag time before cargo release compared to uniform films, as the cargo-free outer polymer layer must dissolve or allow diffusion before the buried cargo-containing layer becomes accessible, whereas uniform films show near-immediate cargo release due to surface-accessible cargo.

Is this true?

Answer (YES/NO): NO